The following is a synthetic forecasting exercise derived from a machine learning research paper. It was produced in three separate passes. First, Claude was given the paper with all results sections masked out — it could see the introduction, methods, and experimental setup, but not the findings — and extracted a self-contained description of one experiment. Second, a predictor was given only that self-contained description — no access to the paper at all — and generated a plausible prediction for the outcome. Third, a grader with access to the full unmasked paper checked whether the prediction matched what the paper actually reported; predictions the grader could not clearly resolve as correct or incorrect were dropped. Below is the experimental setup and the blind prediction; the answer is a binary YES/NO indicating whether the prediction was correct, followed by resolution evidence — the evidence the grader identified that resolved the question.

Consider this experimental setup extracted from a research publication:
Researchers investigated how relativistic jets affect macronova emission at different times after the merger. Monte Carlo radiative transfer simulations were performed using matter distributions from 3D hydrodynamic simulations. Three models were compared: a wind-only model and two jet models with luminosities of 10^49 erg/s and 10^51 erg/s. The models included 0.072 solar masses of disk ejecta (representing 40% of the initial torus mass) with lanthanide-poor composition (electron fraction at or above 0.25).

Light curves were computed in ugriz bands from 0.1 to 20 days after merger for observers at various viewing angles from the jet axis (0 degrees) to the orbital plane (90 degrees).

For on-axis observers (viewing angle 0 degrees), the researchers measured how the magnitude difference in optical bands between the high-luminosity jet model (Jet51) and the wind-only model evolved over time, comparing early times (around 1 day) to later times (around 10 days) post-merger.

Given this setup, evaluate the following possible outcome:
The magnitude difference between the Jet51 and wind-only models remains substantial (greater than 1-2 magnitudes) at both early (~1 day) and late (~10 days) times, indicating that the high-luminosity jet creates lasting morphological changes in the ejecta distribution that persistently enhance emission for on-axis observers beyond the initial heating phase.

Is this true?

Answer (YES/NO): NO